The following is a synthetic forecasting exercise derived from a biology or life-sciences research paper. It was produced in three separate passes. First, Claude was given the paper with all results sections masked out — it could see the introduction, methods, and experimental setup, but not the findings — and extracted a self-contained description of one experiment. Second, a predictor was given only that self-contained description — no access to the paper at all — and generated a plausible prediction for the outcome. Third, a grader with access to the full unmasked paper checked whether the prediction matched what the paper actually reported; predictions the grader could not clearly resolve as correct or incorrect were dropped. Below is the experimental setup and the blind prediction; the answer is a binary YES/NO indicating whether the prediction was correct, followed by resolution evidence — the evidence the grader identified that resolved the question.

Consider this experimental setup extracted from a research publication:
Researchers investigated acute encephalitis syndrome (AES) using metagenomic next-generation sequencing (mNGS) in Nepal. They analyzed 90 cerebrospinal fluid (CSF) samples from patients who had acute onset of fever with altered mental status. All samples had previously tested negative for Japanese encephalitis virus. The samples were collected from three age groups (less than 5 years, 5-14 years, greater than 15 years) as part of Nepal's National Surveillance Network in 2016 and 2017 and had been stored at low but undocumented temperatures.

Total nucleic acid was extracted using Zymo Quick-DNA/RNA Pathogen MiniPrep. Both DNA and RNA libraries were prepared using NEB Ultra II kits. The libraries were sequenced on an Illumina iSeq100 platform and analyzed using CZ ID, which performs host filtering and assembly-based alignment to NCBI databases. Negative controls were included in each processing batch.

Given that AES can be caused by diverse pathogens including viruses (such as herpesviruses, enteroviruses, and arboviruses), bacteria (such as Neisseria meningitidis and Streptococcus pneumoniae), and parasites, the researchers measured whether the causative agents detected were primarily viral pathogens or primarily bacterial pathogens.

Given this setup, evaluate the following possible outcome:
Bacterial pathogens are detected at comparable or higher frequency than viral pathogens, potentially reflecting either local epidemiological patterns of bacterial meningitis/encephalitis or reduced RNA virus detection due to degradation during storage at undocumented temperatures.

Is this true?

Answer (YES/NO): NO